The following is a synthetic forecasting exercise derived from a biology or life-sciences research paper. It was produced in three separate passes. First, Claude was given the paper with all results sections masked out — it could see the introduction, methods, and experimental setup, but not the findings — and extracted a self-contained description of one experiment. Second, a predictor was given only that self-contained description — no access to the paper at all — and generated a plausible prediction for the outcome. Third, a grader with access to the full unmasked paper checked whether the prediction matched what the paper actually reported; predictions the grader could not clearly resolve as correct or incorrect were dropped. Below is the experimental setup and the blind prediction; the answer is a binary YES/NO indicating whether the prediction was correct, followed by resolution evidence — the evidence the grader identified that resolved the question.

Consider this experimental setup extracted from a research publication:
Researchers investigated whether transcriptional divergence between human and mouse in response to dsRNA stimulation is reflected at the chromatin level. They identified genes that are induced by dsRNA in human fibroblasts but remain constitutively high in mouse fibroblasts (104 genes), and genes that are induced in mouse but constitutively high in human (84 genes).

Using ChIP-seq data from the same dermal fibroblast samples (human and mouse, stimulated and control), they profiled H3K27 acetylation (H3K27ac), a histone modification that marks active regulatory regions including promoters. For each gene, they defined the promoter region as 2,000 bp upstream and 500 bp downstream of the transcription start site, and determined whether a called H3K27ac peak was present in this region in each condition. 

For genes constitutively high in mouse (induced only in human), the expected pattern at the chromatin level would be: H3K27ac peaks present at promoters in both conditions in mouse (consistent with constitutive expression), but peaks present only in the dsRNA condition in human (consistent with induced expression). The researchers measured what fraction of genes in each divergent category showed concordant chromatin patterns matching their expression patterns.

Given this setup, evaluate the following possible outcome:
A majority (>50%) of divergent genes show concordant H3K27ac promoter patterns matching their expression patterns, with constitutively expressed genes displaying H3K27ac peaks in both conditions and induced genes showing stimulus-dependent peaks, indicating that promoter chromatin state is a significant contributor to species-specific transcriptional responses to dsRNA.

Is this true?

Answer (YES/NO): NO